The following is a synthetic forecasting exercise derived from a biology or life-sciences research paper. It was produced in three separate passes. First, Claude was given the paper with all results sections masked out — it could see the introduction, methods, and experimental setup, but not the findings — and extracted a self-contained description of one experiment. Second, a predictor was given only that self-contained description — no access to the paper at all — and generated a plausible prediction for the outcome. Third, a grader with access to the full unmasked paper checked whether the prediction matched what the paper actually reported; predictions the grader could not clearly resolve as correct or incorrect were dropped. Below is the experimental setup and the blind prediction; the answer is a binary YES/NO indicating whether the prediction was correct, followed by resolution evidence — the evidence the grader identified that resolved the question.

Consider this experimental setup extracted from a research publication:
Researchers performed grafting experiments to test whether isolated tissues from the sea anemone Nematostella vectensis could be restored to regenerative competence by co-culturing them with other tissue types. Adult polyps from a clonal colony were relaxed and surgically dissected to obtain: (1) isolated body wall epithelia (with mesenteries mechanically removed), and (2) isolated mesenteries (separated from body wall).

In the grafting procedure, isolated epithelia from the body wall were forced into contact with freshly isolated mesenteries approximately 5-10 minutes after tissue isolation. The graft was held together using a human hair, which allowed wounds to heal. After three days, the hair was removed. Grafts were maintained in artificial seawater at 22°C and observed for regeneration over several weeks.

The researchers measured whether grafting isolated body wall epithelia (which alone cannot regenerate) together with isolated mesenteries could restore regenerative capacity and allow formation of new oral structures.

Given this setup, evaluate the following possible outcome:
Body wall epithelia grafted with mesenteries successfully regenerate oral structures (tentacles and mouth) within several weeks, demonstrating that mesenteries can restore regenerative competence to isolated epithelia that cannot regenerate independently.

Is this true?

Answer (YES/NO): NO